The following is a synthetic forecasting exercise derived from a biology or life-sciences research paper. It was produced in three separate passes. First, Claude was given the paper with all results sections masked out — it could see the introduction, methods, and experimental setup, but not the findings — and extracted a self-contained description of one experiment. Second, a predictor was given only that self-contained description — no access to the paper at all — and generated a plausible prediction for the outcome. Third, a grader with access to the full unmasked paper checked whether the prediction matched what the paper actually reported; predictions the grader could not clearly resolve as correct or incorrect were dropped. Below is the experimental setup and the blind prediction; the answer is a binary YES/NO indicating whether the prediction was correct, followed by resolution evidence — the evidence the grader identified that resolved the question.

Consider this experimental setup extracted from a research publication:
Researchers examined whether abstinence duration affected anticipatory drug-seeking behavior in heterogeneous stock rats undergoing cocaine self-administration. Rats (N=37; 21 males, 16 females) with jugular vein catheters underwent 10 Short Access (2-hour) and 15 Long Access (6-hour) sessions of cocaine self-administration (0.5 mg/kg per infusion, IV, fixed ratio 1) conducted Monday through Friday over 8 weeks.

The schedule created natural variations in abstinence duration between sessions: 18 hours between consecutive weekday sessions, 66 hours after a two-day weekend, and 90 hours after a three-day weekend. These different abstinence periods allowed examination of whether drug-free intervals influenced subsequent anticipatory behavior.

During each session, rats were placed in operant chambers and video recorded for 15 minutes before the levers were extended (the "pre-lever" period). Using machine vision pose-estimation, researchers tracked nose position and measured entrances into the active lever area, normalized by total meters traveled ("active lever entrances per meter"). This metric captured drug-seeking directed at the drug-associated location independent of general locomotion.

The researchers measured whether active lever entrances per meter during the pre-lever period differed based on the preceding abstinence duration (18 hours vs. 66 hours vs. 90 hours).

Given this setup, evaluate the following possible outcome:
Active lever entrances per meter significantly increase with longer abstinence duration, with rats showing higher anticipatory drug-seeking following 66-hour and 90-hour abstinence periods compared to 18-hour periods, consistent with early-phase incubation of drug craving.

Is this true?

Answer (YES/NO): NO